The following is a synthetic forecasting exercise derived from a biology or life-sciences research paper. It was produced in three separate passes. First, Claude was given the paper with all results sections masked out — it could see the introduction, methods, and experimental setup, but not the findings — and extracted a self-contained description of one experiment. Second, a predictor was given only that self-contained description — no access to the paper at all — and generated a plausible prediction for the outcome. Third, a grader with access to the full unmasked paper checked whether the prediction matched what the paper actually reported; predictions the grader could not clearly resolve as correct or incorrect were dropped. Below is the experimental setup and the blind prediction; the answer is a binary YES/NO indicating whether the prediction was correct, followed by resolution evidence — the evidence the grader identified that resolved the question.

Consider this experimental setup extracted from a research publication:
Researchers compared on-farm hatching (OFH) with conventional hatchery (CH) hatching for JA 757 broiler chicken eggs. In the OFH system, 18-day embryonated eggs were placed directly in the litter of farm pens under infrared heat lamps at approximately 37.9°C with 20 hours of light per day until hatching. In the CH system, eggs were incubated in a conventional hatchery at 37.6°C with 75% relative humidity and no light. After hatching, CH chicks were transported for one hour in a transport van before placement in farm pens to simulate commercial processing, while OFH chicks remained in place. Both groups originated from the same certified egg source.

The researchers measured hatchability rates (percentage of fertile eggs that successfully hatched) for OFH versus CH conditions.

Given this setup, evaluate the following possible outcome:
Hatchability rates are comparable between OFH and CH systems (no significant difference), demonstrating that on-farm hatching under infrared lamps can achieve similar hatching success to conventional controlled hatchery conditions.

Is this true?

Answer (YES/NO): YES